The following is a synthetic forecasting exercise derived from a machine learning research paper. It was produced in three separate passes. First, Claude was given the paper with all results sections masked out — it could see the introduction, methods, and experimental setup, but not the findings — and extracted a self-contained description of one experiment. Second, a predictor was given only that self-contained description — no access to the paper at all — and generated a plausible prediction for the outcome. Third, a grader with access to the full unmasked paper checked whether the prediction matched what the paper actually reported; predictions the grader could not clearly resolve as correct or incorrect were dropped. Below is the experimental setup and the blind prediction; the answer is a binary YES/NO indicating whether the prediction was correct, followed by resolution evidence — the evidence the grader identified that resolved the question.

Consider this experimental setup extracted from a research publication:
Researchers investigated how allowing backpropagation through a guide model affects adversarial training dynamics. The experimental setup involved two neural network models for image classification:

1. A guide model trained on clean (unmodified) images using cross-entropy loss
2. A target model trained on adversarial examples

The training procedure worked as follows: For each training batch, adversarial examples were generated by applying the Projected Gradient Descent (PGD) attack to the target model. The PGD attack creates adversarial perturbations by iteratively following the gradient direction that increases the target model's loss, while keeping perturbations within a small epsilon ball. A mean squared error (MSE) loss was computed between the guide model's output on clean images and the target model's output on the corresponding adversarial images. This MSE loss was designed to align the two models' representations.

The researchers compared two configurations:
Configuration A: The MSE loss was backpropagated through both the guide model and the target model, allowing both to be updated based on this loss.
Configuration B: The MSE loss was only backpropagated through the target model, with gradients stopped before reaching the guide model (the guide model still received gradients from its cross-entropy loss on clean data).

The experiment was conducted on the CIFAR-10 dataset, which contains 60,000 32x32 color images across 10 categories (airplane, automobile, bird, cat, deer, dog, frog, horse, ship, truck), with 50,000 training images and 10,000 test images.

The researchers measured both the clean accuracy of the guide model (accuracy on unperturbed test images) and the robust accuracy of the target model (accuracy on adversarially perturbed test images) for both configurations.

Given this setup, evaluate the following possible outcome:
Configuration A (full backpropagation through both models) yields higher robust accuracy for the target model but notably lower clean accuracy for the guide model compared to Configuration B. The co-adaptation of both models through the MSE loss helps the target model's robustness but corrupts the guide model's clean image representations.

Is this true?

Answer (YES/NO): YES